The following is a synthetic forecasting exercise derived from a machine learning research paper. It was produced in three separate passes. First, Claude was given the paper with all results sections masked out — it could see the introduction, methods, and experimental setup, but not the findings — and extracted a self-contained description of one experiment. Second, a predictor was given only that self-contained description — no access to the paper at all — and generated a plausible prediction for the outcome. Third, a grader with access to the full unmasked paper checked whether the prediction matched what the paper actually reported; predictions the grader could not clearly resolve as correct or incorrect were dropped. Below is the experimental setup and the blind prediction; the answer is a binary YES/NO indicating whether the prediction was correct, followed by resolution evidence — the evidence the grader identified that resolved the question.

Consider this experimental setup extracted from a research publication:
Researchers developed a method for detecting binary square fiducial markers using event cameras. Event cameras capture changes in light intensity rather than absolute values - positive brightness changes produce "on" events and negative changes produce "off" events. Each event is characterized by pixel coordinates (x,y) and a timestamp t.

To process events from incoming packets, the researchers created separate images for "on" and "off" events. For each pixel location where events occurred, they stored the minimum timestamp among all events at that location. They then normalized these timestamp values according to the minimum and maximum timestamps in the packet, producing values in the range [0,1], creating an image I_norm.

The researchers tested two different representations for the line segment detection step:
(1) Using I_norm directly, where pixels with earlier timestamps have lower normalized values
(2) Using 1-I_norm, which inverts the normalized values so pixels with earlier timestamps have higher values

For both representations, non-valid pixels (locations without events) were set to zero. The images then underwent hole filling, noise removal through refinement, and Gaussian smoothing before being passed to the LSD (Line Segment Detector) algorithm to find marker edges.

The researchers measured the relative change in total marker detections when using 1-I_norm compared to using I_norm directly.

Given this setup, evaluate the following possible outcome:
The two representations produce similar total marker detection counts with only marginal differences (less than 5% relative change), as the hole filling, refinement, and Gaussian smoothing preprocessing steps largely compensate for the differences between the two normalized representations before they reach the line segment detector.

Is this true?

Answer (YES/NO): NO